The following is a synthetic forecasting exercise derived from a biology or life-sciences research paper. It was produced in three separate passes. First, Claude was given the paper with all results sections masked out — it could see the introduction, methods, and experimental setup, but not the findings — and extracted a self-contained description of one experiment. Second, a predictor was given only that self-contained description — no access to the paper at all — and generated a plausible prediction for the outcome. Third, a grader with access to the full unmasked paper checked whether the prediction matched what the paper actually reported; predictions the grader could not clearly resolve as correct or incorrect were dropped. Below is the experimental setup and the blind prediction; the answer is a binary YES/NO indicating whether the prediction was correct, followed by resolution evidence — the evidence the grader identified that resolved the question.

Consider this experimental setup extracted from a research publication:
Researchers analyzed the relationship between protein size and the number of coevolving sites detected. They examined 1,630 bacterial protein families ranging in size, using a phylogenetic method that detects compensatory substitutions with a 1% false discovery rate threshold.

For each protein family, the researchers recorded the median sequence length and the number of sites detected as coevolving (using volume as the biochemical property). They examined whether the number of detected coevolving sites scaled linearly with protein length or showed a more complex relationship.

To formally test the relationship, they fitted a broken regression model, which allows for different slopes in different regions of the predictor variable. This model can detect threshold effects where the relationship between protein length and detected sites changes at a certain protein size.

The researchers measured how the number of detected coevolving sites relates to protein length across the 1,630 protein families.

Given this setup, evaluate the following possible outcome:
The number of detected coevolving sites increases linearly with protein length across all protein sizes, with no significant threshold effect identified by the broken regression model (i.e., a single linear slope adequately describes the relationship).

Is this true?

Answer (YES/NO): NO